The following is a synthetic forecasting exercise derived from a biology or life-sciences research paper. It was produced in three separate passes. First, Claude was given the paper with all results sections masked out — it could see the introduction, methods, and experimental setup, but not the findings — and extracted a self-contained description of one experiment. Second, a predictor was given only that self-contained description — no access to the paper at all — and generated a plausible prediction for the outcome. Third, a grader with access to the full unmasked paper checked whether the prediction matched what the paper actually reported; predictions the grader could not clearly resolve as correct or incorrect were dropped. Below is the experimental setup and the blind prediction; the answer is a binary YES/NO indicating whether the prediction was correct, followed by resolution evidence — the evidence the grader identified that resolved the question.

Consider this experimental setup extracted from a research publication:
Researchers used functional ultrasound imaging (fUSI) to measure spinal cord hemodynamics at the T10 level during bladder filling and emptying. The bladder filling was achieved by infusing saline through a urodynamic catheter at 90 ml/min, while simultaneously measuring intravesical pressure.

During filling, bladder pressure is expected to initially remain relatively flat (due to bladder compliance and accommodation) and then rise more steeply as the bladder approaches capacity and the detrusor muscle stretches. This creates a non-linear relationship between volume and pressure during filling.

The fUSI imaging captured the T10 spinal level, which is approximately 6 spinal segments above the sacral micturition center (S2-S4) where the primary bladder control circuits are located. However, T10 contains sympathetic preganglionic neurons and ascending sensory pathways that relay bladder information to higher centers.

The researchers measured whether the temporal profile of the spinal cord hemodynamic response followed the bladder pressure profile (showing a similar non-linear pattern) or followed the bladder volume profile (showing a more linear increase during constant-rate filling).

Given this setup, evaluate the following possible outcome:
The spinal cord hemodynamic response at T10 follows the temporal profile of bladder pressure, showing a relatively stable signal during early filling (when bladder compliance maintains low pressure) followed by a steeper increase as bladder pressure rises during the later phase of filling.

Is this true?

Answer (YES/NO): YES